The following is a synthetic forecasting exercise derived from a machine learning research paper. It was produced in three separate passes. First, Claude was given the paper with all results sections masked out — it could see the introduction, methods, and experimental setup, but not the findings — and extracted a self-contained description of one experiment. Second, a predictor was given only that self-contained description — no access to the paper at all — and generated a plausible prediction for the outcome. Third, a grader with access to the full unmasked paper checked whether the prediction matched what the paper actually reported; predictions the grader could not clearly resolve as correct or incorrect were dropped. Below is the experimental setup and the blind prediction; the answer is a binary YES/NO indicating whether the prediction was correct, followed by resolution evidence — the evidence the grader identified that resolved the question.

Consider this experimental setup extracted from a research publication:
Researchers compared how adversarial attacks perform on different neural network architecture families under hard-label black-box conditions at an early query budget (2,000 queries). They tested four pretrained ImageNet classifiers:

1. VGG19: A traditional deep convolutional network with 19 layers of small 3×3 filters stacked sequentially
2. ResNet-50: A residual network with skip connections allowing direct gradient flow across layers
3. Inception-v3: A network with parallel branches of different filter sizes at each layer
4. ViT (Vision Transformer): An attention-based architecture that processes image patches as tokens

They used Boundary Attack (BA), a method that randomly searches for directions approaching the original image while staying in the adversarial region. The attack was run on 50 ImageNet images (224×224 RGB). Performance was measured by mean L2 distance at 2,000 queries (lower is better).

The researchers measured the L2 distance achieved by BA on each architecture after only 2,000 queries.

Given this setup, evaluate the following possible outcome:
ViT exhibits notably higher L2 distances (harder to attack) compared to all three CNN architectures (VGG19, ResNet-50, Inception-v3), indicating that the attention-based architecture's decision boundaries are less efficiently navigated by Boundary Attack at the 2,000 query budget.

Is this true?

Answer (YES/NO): NO